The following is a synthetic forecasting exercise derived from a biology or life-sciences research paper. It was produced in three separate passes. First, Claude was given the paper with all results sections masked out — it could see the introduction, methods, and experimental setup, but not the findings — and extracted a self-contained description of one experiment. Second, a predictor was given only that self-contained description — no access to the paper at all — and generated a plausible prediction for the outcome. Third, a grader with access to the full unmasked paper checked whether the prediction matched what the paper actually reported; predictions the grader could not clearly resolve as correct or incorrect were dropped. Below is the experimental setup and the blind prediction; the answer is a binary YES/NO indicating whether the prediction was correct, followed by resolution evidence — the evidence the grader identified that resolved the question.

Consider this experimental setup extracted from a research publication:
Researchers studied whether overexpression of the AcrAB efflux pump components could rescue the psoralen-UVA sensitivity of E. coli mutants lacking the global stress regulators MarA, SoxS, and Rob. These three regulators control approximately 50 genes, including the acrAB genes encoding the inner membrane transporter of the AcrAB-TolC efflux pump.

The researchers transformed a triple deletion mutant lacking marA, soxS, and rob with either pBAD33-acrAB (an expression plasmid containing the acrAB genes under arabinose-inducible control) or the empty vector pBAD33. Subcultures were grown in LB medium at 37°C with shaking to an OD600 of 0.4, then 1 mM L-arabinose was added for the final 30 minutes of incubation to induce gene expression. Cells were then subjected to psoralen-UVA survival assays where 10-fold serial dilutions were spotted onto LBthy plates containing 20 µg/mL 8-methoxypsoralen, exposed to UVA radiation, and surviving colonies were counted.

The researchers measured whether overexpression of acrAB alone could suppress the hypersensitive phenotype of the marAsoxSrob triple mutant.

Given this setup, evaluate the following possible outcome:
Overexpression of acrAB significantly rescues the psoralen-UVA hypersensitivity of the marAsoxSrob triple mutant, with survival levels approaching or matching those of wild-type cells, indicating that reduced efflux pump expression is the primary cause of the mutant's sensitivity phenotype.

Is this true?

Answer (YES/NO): YES